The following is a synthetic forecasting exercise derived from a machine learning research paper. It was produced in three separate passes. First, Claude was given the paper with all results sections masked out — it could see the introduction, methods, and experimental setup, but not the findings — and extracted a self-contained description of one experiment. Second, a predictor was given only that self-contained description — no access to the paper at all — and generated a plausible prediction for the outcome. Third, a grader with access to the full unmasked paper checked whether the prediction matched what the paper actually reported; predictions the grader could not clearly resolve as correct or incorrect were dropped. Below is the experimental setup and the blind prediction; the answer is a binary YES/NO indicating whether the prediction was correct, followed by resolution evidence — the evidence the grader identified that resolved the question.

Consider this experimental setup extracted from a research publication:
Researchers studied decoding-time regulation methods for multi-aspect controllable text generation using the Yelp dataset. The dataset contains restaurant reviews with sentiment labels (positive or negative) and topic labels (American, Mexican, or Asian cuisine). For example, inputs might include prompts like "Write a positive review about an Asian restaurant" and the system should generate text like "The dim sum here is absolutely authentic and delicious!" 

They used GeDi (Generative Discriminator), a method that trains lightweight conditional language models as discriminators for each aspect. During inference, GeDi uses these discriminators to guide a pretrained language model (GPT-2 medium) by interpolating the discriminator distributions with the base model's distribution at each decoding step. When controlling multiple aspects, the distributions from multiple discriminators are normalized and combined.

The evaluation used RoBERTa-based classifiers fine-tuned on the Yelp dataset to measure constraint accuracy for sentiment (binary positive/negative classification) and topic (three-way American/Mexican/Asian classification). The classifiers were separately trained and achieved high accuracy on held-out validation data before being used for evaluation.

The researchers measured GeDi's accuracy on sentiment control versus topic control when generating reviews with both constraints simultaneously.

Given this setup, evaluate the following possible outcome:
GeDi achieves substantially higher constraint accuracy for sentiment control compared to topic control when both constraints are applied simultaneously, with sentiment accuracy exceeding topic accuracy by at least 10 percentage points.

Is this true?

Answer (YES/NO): YES